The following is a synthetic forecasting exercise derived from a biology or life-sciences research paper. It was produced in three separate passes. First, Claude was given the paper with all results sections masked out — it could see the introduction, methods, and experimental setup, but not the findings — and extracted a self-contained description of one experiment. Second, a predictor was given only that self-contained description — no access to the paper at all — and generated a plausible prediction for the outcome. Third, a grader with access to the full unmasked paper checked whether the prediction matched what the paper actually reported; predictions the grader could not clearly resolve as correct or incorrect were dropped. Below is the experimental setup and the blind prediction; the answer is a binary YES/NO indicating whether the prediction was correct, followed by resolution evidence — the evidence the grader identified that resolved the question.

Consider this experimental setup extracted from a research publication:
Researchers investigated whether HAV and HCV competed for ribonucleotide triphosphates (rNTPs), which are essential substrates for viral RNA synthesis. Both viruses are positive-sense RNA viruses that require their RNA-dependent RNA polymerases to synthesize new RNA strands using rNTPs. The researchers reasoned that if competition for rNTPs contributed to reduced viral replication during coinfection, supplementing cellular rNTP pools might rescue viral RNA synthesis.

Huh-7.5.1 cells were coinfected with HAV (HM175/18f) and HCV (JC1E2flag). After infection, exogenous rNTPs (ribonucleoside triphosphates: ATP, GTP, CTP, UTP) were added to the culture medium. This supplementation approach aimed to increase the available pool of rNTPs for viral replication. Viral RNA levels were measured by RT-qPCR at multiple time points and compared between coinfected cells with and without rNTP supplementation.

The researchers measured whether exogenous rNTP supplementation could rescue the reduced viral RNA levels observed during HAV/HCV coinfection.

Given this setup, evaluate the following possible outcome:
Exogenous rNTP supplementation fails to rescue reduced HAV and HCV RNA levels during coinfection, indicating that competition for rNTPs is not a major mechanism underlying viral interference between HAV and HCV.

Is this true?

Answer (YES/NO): NO